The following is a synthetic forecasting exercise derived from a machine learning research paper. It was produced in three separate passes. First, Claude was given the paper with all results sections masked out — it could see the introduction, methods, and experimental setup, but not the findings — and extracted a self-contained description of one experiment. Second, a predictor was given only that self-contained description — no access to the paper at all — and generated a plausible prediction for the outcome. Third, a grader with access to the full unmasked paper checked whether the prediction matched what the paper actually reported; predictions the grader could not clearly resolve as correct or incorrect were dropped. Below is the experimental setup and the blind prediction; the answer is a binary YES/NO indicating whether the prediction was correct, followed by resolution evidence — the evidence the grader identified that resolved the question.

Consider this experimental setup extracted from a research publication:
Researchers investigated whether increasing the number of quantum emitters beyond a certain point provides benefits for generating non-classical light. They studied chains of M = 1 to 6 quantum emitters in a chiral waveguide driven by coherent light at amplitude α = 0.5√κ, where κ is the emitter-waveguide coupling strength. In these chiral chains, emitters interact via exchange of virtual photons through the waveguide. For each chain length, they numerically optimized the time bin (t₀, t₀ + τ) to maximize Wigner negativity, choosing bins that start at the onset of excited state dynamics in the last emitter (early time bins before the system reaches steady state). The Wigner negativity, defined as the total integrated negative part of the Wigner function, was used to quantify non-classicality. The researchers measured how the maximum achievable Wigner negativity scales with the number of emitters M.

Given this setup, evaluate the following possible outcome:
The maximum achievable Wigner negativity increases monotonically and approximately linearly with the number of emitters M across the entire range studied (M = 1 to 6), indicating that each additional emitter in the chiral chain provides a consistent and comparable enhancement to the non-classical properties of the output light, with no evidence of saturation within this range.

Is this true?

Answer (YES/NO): NO